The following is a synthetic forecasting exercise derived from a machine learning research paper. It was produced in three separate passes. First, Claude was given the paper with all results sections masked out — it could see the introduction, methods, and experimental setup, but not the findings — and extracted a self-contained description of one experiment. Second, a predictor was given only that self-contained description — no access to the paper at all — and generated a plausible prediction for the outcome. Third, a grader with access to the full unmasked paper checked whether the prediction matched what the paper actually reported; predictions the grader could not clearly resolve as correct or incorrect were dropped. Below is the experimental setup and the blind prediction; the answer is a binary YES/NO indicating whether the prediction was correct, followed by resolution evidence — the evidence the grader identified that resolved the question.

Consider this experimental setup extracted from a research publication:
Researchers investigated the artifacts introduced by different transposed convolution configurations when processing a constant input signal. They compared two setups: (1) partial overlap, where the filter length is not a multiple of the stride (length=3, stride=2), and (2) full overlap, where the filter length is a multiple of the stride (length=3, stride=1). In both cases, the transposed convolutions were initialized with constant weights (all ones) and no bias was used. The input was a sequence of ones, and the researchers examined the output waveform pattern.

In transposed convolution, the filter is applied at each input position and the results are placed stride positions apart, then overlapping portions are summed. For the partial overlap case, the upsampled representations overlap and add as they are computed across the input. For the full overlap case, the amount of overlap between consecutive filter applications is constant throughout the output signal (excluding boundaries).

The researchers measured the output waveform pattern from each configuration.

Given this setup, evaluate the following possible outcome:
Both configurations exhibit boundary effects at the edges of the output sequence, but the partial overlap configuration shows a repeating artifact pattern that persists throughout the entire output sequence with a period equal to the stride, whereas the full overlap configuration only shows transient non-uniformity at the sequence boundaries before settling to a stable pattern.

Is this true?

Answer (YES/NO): YES